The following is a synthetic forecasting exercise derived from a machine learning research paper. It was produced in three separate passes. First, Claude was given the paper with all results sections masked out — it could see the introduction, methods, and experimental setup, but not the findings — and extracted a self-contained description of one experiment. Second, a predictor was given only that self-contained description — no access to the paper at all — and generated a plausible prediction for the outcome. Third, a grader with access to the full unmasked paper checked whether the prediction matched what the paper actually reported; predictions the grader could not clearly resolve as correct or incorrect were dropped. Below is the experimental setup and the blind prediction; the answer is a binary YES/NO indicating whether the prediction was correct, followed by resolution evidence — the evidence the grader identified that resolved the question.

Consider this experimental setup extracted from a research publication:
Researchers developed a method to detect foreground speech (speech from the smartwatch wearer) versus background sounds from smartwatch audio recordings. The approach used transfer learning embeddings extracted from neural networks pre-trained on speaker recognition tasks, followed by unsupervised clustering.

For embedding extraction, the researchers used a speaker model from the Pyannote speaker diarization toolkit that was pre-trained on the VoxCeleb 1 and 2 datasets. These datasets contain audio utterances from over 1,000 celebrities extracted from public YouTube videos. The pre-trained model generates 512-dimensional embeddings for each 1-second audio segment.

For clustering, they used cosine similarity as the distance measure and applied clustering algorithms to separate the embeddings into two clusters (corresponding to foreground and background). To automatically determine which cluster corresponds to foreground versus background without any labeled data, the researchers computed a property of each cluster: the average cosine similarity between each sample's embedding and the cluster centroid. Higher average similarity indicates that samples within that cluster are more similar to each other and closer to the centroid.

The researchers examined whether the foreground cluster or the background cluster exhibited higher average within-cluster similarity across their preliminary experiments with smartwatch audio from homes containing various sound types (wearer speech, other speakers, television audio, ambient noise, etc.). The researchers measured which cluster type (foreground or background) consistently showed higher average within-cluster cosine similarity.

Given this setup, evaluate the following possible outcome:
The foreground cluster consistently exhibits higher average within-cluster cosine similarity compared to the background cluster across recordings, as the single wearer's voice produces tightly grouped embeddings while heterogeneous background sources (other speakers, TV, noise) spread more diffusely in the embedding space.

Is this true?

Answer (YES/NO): NO